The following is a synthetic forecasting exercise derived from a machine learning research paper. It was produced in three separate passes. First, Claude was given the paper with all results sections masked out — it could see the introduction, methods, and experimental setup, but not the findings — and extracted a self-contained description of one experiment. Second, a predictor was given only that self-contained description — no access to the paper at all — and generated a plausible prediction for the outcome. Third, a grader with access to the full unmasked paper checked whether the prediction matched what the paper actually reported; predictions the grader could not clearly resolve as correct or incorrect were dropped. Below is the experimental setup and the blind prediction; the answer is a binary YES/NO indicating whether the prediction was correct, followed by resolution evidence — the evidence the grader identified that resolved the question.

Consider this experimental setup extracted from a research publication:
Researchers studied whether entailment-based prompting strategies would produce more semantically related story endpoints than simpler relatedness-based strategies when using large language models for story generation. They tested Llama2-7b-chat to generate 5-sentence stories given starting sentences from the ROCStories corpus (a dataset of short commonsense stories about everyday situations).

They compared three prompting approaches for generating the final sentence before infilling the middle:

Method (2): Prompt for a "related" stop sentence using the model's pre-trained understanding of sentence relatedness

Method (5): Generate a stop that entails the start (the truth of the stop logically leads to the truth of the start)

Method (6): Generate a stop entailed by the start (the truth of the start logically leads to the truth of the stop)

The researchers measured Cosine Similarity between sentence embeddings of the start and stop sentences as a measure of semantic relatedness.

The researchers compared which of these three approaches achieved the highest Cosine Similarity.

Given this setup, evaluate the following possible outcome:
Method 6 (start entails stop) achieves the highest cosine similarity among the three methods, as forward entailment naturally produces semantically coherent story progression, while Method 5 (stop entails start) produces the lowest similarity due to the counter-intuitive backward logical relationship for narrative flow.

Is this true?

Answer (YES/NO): NO